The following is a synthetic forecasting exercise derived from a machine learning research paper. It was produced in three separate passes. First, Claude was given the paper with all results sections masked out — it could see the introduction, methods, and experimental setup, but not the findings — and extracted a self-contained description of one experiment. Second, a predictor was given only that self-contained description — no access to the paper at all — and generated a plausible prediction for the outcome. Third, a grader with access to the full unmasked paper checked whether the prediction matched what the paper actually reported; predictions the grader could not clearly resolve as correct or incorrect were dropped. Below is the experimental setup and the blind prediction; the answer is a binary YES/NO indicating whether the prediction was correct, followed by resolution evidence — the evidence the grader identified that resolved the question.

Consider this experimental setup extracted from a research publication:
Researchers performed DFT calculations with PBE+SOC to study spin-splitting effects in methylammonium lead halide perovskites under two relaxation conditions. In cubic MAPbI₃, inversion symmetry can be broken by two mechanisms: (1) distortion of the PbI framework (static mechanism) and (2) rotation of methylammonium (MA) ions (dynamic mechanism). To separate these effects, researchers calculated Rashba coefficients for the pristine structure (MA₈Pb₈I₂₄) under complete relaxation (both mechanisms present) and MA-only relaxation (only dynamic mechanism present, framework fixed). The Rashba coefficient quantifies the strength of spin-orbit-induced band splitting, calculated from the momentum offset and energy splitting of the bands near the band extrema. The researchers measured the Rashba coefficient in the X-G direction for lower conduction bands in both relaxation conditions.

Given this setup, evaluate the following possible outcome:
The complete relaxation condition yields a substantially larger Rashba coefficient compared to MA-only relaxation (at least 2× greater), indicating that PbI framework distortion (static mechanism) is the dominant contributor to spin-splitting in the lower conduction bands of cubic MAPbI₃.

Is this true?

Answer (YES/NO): YES